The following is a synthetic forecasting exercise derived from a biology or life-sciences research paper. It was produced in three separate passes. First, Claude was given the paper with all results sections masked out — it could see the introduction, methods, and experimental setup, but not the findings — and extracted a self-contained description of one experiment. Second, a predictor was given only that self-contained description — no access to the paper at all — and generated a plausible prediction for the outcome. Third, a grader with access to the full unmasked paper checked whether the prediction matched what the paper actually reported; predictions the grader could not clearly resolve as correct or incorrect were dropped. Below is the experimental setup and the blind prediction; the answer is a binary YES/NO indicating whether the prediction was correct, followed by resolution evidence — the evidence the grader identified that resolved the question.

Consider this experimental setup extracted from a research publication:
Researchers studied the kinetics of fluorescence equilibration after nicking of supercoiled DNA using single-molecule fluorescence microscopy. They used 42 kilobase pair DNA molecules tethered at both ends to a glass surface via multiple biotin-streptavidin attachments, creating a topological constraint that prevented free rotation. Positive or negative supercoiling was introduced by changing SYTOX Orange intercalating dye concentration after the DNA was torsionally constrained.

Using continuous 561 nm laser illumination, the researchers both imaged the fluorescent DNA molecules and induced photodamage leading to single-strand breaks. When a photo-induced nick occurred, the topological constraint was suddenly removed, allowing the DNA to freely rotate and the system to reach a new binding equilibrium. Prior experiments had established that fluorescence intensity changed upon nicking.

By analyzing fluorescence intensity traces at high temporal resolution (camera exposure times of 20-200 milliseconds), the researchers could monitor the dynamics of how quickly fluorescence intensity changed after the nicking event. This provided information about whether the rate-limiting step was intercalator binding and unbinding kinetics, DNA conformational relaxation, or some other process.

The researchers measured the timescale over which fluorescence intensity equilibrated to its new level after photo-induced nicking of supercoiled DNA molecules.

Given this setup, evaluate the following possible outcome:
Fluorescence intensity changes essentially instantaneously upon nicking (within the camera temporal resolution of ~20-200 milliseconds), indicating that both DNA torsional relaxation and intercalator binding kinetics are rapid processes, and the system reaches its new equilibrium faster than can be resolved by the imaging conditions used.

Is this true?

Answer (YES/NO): NO